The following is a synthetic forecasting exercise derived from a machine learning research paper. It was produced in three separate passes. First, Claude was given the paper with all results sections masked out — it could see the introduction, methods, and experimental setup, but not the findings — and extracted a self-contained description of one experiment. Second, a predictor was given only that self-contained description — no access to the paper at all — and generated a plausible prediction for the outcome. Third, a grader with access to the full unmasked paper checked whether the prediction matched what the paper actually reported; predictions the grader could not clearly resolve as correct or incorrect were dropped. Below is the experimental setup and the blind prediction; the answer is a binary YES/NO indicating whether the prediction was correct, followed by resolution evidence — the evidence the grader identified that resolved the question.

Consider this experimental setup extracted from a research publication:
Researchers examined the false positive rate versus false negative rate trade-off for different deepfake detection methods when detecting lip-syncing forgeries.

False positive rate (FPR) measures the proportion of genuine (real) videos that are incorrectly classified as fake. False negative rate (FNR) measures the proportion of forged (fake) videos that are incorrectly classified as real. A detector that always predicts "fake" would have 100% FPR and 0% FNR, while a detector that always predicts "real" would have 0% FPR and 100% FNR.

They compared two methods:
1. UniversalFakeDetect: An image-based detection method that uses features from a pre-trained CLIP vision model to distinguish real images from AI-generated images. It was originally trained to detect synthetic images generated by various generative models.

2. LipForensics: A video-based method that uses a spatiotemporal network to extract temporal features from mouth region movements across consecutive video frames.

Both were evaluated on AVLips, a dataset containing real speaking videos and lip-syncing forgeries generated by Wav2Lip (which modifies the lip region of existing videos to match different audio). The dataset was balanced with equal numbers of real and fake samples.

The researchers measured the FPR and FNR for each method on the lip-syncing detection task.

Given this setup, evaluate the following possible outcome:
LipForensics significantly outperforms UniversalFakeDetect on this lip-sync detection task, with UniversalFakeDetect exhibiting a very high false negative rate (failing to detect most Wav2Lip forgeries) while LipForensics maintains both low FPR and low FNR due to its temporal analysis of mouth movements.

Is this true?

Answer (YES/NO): NO